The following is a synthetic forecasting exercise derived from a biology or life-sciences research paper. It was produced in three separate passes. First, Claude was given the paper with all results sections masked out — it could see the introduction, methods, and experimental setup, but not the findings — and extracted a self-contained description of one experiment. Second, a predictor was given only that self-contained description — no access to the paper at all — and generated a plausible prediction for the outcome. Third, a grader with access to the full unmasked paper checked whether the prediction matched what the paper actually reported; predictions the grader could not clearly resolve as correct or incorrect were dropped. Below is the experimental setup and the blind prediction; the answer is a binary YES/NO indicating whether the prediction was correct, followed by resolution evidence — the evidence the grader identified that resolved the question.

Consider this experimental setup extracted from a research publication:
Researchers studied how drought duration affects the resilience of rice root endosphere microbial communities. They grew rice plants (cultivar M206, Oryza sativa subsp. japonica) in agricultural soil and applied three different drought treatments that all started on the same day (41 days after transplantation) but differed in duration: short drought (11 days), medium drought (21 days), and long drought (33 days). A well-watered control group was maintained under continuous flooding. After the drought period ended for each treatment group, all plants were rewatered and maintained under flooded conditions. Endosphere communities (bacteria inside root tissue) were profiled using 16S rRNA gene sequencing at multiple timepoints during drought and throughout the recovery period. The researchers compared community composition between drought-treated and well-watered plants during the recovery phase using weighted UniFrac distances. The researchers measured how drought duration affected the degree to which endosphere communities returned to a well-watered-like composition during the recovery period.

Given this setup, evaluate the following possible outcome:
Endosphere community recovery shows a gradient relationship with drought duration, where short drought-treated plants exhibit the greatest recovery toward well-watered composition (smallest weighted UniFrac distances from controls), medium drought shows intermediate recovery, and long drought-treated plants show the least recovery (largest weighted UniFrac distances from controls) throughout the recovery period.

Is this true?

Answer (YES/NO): NO